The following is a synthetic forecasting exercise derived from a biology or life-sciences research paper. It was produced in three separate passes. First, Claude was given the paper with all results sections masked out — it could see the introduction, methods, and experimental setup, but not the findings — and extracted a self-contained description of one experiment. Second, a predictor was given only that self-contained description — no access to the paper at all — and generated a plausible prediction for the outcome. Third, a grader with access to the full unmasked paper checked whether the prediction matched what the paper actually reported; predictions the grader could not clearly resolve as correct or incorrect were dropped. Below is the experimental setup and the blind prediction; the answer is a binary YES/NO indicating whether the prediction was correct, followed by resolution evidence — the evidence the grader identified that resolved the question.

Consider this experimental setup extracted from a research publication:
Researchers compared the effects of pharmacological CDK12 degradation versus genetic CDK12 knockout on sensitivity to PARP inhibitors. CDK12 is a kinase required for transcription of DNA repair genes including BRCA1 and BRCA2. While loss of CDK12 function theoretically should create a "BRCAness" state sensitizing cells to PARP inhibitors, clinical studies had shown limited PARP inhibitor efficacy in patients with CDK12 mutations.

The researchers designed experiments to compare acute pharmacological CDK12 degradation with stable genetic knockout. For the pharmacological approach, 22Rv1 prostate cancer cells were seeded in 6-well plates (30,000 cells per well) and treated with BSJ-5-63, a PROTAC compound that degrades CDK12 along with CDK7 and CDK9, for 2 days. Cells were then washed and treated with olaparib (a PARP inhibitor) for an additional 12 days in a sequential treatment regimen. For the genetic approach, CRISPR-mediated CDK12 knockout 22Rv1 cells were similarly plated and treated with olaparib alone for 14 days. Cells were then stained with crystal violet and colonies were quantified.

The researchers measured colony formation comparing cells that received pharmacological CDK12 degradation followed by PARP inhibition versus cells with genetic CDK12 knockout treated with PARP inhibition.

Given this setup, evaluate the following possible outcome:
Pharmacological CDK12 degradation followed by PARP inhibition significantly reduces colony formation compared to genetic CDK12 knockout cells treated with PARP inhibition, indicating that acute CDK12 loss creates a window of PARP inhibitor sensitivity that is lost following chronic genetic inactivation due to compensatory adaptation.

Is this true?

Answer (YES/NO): NO